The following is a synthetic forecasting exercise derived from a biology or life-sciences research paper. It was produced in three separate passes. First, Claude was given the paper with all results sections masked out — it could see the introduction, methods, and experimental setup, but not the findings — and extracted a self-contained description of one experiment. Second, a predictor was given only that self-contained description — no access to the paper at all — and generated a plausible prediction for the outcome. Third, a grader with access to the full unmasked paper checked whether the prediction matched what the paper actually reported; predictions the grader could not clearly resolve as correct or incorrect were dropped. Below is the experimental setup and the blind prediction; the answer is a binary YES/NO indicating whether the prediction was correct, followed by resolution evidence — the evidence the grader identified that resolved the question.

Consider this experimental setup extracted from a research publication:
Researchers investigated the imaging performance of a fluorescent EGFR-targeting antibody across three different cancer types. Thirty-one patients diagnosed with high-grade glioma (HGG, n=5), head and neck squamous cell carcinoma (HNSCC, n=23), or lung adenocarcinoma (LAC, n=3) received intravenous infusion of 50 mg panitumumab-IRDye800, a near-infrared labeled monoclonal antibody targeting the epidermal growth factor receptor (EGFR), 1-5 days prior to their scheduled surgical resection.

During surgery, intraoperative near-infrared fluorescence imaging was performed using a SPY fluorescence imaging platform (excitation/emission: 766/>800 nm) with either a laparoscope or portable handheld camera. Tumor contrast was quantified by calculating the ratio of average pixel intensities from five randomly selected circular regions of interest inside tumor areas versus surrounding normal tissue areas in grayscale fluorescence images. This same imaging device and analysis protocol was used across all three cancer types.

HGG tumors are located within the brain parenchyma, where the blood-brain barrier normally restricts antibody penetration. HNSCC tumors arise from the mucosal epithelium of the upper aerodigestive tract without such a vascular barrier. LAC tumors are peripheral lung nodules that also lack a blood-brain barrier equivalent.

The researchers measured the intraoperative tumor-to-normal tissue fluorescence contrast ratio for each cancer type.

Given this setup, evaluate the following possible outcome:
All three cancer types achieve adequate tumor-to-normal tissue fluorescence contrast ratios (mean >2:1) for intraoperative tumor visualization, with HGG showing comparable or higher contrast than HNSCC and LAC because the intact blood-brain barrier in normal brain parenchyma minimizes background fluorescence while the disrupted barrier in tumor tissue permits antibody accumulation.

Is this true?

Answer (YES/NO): NO